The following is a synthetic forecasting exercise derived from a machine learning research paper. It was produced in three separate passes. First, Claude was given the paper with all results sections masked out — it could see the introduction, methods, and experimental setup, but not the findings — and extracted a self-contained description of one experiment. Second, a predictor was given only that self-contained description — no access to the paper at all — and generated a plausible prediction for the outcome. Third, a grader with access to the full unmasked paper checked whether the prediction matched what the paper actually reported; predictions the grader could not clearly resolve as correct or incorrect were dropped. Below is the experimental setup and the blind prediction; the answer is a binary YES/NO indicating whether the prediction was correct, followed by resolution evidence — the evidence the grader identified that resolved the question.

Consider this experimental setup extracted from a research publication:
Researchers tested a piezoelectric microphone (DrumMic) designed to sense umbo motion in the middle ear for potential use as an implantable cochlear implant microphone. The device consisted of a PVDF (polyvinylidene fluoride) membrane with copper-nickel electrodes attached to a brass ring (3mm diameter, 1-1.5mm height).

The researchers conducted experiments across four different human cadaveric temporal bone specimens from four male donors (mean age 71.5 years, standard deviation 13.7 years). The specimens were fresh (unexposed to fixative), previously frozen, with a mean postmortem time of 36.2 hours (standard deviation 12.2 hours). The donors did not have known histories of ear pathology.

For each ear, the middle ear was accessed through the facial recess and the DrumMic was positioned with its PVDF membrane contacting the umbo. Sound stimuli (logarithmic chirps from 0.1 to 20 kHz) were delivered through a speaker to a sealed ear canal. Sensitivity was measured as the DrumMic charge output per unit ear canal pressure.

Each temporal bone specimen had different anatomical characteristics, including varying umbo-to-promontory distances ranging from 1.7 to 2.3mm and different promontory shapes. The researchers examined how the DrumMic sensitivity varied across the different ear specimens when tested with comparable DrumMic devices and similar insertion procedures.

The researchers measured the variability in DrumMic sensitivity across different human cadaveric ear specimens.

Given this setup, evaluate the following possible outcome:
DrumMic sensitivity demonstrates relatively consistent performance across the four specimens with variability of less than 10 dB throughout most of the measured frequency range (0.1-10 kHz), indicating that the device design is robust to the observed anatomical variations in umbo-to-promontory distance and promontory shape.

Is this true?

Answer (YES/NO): YES